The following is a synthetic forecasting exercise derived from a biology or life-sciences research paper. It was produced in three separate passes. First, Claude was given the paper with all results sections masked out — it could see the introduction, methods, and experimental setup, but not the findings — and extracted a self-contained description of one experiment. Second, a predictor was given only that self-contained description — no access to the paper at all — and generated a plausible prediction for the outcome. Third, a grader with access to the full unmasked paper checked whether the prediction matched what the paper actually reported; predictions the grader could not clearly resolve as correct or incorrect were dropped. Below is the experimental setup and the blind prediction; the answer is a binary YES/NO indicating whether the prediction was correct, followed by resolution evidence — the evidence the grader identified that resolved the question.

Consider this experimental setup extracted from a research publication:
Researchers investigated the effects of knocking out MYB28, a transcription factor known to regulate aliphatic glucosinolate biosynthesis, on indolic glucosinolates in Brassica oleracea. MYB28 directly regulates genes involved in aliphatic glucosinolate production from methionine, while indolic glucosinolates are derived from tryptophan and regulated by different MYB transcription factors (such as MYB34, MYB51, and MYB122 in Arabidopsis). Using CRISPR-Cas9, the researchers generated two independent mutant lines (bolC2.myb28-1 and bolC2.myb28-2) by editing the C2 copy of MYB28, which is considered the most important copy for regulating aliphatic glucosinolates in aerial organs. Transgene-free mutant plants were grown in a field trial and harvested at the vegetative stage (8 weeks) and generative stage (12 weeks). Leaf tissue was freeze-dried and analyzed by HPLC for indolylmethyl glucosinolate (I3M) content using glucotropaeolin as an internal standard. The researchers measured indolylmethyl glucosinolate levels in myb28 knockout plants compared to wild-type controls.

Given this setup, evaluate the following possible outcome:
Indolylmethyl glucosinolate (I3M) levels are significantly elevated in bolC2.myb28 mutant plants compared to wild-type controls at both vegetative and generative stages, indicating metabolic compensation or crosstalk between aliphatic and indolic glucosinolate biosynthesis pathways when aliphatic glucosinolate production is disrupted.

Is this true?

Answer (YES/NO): NO